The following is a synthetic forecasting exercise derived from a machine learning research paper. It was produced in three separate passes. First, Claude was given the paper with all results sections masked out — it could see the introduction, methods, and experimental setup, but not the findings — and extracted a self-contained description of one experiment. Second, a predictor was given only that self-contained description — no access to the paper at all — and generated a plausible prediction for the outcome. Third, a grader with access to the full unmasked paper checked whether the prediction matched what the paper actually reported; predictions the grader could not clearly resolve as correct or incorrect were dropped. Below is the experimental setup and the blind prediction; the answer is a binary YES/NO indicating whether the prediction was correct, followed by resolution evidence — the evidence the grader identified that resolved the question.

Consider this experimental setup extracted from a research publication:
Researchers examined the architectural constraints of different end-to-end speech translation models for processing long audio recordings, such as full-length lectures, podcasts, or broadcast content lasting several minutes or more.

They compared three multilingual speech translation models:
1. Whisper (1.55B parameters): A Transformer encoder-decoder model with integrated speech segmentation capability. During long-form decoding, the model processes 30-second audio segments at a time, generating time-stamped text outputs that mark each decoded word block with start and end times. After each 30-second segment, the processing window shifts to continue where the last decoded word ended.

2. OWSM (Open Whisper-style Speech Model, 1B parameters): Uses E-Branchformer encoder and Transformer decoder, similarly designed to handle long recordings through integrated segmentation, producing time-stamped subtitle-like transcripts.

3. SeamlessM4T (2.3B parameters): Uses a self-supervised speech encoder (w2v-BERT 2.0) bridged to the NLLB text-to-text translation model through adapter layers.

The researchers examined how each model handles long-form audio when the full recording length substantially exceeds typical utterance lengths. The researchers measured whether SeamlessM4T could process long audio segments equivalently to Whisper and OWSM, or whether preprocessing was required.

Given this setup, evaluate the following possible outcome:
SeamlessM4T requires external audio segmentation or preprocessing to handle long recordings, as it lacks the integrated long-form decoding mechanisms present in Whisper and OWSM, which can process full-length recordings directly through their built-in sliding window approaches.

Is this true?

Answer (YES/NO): YES